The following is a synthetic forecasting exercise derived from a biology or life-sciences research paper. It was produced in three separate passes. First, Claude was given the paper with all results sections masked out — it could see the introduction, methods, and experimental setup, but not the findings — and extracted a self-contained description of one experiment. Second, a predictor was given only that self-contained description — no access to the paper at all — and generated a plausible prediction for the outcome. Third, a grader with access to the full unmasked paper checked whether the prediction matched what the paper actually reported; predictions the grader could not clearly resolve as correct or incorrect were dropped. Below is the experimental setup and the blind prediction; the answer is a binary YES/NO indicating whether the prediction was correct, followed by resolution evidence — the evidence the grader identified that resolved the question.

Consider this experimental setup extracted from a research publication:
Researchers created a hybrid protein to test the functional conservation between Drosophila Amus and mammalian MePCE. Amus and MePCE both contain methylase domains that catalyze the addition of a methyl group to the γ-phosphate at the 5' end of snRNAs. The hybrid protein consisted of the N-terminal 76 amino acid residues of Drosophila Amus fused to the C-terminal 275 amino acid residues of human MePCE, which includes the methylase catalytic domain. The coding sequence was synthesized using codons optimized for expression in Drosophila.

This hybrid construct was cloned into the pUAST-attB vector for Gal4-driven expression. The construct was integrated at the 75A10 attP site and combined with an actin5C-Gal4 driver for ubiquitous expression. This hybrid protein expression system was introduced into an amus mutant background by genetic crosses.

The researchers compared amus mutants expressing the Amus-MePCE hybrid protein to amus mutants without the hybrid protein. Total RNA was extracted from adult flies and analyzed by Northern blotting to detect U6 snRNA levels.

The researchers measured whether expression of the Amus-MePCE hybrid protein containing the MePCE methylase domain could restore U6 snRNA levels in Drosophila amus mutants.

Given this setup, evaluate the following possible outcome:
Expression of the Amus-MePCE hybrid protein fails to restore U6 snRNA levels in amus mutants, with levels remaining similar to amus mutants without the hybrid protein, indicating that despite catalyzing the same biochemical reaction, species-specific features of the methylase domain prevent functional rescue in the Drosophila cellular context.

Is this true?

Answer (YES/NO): NO